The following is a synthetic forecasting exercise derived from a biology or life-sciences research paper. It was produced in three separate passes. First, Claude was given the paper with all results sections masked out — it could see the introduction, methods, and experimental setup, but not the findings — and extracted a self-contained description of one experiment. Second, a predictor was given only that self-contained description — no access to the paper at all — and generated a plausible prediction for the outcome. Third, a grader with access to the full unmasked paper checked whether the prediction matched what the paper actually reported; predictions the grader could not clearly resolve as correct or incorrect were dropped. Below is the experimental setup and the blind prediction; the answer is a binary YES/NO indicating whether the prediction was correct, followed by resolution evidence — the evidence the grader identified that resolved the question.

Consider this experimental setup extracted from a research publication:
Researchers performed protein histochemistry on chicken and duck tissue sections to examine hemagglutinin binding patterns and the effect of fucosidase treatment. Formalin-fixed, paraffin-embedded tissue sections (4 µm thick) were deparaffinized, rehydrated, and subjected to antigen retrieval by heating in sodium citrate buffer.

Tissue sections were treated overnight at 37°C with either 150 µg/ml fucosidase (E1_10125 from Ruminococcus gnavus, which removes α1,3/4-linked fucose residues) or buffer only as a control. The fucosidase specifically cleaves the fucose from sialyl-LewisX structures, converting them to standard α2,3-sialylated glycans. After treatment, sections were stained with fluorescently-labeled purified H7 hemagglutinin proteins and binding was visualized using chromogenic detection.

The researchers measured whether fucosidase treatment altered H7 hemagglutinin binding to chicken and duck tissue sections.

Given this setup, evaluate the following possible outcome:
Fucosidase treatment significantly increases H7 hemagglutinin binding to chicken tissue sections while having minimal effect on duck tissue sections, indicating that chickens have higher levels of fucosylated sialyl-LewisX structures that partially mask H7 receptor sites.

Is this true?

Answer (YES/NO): NO